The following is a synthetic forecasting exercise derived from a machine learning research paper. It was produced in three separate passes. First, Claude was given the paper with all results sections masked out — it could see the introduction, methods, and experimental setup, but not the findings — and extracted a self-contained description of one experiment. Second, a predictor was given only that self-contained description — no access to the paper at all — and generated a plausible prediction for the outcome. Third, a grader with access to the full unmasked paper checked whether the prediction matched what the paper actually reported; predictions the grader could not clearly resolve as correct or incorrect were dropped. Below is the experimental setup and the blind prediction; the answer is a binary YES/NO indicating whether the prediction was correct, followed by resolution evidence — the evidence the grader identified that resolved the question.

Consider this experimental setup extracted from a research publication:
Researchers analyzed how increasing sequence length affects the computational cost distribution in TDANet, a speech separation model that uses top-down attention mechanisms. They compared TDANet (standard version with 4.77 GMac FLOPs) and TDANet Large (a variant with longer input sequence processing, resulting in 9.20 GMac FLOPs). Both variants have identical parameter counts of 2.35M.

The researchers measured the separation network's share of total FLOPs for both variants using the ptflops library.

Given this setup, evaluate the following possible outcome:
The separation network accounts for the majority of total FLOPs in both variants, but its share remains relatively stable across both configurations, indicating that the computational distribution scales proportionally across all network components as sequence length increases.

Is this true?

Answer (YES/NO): NO